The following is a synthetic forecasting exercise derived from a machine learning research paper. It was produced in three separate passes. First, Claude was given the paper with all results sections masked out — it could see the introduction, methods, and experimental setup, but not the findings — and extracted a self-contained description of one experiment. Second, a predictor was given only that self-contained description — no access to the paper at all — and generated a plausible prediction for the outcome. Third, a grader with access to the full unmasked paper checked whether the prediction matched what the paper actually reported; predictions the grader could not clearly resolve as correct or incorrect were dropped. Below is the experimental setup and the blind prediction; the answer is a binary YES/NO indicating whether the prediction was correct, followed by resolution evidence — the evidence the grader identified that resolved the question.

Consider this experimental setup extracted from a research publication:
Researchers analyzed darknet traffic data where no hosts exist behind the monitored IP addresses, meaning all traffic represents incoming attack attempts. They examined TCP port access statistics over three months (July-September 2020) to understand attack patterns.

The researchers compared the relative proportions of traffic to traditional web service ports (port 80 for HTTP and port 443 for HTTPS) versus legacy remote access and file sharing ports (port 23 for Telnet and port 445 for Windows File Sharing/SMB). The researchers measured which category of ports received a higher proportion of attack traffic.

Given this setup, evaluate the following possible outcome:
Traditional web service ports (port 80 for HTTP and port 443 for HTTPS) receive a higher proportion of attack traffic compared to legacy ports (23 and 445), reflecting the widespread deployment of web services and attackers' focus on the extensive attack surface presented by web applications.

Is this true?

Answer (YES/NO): NO